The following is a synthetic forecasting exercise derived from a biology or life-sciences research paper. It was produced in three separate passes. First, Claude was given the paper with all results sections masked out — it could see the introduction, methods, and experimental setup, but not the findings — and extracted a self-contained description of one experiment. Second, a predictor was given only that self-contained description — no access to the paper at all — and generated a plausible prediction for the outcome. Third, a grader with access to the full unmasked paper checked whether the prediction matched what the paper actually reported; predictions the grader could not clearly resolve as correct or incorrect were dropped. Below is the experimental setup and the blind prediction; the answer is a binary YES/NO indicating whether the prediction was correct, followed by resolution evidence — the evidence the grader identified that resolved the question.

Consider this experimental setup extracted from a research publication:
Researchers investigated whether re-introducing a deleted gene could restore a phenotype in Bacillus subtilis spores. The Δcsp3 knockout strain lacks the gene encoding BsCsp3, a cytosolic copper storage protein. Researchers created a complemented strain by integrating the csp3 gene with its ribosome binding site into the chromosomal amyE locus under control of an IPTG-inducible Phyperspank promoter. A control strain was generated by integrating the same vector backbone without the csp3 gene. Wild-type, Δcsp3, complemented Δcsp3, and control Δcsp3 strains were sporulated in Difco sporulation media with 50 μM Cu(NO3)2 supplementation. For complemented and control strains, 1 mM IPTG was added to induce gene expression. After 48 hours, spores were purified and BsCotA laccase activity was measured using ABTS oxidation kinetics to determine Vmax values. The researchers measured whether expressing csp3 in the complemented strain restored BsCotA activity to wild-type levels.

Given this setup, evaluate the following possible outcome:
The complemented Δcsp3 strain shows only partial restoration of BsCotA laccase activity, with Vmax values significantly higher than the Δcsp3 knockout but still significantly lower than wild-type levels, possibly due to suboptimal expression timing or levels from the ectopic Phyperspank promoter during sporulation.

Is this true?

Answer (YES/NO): NO